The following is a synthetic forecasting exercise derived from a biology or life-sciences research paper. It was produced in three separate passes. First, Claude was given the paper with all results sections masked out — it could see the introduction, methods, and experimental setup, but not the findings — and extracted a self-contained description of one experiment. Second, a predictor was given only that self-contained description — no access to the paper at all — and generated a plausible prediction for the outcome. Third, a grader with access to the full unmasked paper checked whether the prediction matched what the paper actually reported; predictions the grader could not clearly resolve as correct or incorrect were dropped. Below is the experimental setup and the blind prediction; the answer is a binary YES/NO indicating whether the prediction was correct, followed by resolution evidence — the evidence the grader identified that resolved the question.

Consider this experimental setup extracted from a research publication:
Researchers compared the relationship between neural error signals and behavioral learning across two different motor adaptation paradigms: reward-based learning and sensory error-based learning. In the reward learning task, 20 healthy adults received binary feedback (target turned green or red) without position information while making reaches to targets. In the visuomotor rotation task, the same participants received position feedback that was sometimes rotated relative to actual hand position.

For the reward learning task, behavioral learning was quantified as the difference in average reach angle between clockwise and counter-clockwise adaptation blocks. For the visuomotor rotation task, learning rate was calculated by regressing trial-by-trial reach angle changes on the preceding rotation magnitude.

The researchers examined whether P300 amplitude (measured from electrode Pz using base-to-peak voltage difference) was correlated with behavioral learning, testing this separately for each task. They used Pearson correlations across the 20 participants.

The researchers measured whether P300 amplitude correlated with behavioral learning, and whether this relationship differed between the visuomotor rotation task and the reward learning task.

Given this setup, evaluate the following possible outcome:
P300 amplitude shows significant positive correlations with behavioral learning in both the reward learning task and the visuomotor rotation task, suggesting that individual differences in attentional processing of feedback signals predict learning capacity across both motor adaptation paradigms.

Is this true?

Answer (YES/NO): NO